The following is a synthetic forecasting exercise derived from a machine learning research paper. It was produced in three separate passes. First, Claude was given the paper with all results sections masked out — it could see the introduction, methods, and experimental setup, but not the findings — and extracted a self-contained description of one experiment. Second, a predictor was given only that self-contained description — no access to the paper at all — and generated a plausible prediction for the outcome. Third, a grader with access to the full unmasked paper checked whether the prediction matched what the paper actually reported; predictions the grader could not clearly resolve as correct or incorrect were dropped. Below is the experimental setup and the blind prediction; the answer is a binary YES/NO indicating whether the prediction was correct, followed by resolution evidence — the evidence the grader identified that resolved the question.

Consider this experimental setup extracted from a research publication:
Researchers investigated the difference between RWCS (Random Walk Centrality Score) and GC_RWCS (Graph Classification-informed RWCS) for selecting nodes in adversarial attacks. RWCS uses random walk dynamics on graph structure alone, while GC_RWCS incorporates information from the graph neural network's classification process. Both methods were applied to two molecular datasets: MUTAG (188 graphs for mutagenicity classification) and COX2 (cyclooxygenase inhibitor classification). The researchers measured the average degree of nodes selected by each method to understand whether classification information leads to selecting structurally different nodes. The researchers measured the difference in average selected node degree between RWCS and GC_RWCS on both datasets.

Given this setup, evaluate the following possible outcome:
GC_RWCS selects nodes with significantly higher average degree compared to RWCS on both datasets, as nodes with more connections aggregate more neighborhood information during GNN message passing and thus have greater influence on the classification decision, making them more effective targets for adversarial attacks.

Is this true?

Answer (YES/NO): NO